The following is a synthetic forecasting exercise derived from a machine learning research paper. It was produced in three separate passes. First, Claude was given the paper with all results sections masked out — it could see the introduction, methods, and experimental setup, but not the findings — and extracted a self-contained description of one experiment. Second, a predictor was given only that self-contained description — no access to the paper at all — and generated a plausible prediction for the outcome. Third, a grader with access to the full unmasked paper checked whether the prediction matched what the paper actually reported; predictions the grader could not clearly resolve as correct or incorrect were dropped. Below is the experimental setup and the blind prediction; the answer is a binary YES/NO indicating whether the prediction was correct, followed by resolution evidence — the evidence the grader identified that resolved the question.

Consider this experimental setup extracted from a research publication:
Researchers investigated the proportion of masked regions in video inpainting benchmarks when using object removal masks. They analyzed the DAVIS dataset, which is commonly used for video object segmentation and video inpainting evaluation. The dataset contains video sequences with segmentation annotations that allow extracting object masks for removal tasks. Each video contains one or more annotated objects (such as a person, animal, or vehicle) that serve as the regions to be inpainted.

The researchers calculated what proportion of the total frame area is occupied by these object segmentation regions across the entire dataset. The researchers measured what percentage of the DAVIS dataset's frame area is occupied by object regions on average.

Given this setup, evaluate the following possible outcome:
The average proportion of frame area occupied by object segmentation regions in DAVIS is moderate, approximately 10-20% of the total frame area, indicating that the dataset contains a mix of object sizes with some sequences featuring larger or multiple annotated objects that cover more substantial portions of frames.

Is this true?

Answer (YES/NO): YES